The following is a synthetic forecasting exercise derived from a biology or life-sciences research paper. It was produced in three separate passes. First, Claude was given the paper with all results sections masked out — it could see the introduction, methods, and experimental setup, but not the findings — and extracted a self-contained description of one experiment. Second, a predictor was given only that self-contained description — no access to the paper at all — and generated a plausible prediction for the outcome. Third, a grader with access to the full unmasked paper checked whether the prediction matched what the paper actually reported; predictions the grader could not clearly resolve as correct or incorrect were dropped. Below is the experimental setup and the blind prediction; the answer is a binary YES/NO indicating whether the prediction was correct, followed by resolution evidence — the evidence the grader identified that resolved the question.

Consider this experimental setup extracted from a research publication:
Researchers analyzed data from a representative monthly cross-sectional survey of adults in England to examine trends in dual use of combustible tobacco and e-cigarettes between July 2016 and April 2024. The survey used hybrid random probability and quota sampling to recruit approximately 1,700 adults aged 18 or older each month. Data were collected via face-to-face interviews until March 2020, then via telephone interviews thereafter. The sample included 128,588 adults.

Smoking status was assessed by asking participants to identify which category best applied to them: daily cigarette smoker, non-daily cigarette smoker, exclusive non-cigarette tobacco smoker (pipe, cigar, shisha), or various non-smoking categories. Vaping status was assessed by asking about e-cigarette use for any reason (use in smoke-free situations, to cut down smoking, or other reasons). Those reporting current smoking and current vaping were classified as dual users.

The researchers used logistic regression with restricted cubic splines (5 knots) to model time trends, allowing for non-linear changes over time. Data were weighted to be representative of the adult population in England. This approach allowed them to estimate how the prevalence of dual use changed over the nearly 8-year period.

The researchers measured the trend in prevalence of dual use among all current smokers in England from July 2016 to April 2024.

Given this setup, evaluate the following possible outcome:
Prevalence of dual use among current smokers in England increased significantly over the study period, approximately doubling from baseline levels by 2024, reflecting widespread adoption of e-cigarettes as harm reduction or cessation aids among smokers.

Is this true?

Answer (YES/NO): NO